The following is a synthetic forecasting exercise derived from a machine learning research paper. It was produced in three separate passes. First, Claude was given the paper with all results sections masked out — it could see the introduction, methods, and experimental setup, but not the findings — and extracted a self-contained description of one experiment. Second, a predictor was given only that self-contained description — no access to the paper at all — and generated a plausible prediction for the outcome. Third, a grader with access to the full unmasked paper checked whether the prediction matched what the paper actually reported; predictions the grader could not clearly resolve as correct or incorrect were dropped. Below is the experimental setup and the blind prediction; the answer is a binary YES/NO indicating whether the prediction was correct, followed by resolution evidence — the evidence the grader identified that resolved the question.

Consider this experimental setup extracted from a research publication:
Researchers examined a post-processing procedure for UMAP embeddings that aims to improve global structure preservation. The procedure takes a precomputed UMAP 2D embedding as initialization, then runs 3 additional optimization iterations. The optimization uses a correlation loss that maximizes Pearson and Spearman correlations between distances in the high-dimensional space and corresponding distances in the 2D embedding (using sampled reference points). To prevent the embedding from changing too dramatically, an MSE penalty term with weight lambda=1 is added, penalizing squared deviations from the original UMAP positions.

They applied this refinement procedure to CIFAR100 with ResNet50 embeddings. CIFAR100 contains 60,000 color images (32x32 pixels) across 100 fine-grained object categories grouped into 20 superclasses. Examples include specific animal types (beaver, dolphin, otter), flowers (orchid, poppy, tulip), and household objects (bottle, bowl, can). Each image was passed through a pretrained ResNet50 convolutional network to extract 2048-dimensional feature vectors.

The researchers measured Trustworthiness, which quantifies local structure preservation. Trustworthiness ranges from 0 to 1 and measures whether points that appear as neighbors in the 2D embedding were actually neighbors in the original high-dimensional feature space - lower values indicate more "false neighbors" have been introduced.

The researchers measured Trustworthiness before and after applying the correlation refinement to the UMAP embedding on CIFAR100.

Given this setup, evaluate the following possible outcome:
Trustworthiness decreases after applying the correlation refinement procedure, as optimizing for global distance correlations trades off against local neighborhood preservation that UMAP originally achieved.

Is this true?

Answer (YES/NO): YES